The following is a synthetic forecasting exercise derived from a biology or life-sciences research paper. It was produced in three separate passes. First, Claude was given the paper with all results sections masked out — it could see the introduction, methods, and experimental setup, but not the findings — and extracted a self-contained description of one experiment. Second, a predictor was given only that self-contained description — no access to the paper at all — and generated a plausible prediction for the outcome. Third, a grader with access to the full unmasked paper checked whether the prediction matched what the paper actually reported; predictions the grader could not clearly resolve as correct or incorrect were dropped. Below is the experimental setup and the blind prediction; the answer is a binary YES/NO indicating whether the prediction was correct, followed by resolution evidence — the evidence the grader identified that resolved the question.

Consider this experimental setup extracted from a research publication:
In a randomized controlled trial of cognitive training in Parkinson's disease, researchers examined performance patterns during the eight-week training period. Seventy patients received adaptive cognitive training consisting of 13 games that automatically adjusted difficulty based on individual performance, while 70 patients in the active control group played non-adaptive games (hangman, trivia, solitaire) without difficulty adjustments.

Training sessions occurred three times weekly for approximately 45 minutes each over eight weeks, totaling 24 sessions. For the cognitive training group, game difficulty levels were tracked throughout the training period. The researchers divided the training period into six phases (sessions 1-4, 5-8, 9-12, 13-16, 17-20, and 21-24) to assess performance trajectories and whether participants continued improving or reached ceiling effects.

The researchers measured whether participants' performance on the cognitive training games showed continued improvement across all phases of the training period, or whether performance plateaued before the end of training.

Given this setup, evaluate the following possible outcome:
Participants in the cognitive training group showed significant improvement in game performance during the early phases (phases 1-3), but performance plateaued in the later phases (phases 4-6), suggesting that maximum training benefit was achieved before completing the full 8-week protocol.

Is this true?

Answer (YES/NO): NO